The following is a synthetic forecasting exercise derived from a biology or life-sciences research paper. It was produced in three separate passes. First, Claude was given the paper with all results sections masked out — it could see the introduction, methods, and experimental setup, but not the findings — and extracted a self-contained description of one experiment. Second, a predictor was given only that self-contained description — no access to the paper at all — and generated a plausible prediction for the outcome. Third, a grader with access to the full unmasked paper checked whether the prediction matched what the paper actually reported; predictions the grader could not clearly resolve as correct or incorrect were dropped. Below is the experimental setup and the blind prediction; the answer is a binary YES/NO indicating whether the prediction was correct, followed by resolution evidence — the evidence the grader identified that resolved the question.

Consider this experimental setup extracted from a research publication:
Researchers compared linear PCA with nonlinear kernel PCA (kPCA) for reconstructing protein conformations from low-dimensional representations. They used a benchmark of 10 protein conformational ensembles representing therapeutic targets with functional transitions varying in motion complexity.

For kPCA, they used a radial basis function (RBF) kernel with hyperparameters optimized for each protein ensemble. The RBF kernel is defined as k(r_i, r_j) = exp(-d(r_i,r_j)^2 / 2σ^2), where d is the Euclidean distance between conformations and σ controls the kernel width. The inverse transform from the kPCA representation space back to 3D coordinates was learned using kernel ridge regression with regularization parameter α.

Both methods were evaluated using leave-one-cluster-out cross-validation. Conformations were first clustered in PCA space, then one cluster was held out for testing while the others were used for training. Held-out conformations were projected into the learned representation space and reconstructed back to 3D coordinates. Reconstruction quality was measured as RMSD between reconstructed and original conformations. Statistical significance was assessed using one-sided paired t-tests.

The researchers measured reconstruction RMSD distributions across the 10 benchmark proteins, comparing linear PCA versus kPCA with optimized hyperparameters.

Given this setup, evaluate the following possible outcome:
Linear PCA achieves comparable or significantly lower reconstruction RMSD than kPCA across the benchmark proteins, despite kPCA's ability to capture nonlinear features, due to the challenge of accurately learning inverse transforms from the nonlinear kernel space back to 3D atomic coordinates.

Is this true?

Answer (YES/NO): NO